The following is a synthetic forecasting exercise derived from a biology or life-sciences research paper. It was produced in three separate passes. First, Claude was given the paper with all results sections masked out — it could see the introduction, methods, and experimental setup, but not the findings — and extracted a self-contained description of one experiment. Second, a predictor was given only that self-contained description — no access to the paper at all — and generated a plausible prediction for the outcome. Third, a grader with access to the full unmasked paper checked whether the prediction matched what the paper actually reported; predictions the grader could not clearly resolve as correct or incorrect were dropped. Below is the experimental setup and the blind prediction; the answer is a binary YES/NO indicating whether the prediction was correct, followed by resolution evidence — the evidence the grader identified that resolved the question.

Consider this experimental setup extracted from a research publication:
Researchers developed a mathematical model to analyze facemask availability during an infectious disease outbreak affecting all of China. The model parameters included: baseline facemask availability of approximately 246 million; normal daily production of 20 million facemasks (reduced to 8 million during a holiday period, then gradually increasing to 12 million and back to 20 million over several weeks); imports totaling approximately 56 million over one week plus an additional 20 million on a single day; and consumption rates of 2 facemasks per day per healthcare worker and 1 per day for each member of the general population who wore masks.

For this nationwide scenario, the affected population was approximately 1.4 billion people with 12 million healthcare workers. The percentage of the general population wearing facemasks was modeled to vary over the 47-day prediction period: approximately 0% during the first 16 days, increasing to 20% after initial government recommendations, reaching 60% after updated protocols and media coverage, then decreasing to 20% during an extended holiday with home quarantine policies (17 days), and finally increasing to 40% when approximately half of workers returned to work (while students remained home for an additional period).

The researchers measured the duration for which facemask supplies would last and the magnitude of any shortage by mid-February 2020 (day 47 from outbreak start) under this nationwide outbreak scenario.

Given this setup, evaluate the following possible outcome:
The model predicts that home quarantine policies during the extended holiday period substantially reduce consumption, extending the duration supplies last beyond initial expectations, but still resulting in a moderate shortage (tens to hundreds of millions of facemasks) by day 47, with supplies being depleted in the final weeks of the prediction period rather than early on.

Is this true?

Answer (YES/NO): NO